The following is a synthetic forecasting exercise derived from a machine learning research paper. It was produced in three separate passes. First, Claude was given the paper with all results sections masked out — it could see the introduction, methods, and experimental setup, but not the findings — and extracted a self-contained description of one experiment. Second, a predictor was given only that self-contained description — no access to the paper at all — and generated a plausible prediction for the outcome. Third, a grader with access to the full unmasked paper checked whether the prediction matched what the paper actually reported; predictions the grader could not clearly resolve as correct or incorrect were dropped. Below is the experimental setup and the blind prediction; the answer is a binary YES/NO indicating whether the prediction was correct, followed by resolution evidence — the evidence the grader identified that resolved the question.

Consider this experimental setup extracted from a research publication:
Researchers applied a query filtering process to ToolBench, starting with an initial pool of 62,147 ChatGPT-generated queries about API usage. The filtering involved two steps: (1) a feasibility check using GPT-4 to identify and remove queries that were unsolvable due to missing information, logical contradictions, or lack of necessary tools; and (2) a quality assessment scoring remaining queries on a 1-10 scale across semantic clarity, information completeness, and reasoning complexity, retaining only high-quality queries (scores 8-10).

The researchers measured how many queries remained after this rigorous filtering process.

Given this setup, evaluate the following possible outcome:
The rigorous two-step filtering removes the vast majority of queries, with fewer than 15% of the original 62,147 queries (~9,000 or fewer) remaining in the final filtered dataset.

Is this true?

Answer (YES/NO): NO